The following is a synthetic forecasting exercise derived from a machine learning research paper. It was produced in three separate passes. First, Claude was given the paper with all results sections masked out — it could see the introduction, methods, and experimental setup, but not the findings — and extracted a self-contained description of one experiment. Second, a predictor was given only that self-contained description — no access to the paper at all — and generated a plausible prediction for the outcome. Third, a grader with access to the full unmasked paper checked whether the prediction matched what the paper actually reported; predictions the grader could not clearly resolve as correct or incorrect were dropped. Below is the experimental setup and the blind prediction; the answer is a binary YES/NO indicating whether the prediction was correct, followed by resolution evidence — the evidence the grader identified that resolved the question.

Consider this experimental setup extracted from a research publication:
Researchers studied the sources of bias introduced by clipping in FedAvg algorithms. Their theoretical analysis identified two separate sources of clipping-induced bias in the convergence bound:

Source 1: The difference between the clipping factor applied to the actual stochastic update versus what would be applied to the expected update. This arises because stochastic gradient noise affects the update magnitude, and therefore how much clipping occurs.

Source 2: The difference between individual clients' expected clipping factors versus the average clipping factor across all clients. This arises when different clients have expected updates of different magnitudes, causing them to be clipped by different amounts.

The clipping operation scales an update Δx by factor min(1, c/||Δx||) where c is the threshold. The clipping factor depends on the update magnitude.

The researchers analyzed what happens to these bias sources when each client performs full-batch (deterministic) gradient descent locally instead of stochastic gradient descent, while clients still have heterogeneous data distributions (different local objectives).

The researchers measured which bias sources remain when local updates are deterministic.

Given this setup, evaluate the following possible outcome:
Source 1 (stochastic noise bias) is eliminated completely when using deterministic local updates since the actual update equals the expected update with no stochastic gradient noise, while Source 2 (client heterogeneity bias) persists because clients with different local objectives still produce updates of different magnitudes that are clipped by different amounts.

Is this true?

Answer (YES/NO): YES